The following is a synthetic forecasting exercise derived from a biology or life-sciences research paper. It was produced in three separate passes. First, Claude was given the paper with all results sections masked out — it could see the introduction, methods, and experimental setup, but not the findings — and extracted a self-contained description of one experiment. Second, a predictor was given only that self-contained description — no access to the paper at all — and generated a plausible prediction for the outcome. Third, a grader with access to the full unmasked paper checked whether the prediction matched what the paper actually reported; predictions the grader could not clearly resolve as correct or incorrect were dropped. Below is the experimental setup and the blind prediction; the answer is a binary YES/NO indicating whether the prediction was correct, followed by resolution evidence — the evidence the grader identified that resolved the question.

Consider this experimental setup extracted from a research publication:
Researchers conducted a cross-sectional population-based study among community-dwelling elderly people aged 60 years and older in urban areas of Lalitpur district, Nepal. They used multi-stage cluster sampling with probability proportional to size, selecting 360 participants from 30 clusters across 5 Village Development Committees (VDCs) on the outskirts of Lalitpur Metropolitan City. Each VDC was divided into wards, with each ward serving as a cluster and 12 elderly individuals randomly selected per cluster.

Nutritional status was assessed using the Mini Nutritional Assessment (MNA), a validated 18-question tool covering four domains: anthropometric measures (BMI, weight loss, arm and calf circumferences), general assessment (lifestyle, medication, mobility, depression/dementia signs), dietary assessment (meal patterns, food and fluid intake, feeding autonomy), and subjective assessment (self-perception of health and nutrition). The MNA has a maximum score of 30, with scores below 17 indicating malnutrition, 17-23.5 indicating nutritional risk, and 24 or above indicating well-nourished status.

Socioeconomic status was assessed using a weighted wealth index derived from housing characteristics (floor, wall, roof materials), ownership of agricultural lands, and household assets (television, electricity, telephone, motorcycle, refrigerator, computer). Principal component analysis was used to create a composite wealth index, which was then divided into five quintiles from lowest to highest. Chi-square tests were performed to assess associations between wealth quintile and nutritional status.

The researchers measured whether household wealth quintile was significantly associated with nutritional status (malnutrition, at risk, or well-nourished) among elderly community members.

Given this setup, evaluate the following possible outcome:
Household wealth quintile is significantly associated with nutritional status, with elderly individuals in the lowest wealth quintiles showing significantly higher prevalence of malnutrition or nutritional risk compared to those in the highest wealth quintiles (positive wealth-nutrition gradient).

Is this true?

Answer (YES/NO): NO